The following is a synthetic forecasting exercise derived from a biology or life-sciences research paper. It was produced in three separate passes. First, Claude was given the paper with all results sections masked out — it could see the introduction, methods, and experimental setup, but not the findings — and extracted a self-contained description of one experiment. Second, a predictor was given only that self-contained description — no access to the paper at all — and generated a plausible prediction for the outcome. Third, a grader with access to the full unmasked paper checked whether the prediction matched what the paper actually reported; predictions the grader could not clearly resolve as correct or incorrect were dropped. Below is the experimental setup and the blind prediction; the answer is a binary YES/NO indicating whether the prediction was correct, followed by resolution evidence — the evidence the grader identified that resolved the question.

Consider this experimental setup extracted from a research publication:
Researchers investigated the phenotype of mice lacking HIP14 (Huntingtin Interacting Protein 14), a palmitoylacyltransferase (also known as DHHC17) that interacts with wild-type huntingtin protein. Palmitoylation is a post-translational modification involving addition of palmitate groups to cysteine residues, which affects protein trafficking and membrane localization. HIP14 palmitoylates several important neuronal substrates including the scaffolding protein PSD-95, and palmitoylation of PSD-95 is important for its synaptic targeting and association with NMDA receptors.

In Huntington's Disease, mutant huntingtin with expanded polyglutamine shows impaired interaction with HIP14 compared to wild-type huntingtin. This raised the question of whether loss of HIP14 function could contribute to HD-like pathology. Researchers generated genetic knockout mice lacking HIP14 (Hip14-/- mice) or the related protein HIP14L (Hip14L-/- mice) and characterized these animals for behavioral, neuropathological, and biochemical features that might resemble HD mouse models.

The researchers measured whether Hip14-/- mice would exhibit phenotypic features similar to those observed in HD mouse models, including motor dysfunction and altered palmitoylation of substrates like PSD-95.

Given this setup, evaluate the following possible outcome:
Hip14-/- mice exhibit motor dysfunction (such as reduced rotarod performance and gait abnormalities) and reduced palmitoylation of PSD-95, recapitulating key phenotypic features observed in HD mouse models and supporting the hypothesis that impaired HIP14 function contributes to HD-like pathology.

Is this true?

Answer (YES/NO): YES